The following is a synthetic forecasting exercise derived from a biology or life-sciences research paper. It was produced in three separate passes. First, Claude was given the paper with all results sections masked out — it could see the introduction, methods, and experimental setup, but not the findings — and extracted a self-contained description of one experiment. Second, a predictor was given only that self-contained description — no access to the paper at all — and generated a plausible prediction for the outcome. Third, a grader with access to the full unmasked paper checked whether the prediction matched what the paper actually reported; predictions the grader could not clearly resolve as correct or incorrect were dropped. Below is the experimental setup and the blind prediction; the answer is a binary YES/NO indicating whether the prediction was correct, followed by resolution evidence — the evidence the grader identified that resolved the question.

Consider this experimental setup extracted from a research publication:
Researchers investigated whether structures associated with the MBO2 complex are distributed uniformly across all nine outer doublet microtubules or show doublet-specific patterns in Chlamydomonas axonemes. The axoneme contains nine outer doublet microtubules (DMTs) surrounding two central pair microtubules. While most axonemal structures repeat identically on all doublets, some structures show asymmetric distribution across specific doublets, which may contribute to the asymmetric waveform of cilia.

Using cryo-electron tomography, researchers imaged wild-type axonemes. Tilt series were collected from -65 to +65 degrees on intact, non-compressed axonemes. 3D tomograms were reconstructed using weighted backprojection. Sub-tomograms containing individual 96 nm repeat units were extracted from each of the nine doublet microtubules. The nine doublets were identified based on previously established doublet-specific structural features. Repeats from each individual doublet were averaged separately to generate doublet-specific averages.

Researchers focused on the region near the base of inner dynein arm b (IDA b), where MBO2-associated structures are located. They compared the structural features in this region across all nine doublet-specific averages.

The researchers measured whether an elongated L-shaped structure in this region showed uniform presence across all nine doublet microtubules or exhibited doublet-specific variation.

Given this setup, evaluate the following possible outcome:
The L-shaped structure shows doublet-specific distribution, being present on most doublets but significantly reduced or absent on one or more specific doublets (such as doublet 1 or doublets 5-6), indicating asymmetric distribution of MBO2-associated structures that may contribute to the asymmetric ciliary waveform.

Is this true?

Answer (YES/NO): NO